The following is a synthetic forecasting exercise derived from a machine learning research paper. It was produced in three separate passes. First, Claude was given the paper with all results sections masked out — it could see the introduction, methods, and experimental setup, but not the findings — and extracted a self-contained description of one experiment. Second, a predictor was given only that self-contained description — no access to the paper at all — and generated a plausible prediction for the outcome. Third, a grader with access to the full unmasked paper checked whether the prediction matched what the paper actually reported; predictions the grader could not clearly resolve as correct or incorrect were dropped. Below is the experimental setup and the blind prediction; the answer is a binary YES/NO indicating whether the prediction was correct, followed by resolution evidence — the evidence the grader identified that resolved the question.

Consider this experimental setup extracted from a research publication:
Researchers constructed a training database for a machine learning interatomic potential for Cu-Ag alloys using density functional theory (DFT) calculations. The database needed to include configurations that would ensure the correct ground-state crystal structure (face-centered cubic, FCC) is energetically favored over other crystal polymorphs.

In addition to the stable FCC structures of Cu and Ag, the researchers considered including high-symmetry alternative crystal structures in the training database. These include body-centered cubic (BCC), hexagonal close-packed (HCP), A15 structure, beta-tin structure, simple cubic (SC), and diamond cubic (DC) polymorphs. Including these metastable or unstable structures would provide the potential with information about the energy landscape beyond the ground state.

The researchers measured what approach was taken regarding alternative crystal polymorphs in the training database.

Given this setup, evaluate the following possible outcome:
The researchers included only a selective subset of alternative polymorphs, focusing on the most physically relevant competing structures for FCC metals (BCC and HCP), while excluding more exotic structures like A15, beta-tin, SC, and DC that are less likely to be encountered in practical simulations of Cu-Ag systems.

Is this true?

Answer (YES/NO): NO